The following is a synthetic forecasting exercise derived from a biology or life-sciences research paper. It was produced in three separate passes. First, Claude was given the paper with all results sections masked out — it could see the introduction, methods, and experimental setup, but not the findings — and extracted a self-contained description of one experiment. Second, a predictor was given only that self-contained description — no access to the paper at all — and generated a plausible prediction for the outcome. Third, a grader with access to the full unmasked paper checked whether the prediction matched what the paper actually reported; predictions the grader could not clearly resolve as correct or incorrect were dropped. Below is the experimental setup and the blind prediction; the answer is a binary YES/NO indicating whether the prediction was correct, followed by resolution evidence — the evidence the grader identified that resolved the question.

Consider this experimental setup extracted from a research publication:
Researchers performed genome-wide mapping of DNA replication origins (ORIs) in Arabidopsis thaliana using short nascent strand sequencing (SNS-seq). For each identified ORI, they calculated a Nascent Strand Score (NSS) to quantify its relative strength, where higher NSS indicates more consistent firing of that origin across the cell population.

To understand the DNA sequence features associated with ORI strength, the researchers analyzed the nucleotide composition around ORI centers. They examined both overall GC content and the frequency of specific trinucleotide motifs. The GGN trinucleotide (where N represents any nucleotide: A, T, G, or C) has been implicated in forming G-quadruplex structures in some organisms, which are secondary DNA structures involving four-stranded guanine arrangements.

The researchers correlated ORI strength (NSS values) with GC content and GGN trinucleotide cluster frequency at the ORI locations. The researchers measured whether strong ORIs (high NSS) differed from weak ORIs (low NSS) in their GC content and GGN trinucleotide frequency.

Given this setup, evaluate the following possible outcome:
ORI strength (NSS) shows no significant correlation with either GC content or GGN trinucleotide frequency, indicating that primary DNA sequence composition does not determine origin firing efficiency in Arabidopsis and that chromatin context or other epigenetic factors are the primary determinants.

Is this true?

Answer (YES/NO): NO